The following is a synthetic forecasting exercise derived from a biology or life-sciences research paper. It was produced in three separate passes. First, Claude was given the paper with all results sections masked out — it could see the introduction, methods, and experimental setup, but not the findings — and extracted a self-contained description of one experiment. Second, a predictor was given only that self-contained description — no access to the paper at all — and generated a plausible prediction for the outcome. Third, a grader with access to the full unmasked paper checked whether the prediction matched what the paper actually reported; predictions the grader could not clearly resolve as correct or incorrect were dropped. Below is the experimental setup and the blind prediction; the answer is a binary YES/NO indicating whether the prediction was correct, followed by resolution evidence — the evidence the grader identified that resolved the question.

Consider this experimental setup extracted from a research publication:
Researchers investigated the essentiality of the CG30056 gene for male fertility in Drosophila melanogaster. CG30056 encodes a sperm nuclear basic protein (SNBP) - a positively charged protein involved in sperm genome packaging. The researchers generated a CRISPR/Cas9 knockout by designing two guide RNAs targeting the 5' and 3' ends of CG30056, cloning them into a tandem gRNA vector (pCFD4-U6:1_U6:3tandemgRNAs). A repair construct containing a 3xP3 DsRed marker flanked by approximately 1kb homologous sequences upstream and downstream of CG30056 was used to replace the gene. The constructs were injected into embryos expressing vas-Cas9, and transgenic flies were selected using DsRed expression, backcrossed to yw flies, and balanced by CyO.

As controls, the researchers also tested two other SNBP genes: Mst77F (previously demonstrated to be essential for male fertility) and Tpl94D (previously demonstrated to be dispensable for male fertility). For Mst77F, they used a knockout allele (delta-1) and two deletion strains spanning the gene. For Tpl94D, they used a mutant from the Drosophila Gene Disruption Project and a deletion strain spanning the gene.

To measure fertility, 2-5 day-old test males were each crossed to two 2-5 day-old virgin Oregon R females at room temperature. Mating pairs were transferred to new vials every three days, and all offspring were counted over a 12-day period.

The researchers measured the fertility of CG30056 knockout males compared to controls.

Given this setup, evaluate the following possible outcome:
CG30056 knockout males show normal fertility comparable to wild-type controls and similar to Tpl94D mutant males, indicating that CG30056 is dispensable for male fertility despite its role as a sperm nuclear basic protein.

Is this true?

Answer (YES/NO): YES